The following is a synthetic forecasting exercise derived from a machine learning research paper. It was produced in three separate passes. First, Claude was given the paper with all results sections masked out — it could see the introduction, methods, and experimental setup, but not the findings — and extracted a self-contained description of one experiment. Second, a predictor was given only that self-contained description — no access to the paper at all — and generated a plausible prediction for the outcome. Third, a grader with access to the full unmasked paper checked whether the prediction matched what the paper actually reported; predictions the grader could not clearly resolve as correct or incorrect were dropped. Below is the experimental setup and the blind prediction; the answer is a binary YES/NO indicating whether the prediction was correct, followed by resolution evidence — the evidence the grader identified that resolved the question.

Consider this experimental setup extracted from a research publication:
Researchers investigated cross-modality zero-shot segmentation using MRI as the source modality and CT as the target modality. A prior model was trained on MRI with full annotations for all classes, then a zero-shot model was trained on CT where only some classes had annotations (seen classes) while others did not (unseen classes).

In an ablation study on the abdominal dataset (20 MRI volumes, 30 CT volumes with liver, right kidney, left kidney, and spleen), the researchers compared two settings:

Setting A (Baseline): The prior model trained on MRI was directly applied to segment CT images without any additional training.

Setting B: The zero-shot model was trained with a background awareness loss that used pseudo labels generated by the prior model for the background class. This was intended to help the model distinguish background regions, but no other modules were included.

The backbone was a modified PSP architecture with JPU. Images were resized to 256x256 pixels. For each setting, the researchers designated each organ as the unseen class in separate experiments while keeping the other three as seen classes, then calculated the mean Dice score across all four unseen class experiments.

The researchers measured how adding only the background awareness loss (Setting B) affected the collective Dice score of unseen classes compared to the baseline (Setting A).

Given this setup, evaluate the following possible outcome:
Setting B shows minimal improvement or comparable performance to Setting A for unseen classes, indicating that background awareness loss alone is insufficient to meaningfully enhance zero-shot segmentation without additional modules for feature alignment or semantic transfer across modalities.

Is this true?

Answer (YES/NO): NO